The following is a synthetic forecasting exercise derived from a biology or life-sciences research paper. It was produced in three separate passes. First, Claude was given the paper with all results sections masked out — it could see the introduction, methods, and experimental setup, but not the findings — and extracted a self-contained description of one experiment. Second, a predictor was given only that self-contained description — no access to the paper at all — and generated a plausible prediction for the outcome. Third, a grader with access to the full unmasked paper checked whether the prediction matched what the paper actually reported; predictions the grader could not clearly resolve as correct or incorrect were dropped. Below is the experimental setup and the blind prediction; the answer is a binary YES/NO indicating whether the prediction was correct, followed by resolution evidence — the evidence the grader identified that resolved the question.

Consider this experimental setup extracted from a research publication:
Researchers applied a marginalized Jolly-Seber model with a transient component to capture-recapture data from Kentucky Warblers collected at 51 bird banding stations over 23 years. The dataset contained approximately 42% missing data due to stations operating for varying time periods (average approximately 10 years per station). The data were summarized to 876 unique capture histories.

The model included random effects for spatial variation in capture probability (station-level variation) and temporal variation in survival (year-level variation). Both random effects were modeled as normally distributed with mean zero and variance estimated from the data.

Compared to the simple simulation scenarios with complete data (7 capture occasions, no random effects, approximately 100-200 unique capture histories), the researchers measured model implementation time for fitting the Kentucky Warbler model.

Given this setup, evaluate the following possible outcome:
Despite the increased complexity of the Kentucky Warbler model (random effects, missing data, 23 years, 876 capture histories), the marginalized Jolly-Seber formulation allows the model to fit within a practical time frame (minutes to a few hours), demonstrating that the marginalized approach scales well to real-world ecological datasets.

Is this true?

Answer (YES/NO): NO